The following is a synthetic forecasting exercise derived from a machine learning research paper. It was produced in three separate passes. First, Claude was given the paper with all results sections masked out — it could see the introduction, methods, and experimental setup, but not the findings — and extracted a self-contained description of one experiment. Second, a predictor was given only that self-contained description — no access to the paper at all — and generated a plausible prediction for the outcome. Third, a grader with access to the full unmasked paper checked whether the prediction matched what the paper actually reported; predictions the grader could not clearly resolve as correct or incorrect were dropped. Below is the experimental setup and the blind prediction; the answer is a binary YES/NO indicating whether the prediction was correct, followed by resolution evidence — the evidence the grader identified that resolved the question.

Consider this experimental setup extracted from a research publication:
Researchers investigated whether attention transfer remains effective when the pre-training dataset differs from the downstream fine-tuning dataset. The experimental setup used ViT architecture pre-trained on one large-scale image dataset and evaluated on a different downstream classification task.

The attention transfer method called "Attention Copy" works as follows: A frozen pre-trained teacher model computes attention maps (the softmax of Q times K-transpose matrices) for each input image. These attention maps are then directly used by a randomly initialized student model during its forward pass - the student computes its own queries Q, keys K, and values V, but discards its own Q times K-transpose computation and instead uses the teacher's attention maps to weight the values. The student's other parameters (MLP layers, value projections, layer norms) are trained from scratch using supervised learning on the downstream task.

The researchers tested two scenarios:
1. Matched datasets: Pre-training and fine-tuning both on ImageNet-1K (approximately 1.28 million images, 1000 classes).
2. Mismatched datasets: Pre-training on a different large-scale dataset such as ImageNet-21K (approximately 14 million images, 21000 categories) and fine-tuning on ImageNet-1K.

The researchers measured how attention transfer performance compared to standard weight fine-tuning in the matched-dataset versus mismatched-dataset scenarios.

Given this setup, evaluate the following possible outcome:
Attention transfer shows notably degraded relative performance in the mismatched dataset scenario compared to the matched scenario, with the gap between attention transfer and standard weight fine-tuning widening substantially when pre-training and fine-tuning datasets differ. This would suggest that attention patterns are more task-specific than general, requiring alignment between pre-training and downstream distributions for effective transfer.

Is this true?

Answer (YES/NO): YES